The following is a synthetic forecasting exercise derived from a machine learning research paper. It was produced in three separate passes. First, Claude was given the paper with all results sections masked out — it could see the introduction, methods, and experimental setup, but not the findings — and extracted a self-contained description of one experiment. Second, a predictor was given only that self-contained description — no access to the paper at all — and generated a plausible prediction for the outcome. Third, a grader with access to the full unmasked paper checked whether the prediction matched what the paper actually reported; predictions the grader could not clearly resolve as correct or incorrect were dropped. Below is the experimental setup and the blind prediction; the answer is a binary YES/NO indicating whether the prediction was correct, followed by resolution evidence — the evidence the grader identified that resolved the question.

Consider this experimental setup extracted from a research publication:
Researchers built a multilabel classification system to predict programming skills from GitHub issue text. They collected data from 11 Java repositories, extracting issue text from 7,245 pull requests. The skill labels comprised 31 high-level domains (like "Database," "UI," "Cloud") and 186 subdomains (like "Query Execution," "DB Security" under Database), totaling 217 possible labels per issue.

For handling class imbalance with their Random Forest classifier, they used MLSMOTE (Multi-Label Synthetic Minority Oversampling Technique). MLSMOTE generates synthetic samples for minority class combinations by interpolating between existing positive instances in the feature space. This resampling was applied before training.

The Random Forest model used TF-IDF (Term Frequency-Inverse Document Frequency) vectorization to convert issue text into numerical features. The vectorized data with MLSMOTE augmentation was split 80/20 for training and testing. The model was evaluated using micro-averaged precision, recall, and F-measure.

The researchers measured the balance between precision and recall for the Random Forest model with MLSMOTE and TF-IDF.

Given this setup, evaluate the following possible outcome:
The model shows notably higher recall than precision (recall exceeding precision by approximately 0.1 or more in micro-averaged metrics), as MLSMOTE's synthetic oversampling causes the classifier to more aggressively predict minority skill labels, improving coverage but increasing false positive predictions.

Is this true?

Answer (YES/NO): NO